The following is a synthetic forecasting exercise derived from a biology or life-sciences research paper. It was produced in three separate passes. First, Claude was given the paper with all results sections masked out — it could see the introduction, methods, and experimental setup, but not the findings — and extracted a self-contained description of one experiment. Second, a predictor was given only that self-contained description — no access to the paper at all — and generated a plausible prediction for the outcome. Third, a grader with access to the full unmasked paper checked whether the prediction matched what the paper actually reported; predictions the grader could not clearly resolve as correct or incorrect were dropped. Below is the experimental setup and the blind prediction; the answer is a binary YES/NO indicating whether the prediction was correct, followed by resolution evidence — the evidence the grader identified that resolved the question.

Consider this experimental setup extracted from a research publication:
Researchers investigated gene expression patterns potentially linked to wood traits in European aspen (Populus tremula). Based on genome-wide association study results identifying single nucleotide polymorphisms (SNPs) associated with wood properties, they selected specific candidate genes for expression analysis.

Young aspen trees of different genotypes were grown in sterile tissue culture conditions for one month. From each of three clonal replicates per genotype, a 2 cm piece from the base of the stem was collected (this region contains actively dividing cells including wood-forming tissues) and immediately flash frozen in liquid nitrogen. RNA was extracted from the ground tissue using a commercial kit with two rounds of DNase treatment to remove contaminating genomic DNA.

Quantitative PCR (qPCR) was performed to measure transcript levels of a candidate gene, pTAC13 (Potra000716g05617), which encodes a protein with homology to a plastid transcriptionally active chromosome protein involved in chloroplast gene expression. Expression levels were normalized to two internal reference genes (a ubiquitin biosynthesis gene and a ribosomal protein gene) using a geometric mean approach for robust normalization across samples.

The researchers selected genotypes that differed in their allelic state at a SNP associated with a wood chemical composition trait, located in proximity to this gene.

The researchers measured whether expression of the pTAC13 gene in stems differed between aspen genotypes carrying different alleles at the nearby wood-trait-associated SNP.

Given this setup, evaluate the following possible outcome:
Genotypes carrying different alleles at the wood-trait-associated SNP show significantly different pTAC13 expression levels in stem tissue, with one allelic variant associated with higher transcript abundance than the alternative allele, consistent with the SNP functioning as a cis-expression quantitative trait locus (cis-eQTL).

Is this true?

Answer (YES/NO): NO